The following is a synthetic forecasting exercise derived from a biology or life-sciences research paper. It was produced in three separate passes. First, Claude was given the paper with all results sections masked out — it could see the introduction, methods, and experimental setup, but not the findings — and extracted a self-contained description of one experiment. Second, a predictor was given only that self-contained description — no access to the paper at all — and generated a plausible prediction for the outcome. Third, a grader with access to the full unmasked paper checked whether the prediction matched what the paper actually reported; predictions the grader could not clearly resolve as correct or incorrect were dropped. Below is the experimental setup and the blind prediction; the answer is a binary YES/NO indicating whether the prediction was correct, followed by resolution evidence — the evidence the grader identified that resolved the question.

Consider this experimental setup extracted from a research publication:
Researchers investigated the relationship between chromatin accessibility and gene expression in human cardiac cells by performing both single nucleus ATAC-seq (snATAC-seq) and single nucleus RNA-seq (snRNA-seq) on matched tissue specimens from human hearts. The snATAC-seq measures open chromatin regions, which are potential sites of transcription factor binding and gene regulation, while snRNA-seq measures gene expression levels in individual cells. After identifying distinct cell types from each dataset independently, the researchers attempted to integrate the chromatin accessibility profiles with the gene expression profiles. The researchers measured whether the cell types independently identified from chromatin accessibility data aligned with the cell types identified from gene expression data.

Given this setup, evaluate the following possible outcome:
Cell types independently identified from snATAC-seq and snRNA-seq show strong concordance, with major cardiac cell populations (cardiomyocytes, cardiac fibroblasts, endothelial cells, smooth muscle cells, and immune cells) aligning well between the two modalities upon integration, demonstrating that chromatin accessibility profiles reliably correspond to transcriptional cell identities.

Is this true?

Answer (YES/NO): YES